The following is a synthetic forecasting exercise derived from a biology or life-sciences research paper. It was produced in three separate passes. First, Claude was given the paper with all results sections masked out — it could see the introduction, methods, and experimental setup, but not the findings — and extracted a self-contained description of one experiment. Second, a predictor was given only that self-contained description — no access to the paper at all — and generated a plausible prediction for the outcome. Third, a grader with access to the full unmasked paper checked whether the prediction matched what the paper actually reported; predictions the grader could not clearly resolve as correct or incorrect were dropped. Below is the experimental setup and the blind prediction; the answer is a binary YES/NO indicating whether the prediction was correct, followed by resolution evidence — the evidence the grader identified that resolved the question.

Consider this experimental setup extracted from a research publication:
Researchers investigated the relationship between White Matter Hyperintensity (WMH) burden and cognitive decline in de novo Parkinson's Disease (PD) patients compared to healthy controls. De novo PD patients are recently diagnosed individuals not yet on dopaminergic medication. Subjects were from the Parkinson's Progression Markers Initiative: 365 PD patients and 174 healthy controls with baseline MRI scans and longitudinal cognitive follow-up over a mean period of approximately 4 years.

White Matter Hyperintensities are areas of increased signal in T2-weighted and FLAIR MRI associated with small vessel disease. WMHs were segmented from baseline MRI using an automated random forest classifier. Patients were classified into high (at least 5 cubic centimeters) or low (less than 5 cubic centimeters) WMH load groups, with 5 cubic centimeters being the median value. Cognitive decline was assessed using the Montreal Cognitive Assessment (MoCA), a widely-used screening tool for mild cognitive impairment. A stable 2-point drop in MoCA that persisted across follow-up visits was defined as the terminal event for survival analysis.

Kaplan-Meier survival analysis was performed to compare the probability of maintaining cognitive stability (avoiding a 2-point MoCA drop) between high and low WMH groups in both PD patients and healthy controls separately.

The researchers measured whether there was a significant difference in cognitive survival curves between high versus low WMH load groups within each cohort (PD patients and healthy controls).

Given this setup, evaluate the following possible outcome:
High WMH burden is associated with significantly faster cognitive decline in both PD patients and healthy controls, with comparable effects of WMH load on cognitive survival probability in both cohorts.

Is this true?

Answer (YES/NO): NO